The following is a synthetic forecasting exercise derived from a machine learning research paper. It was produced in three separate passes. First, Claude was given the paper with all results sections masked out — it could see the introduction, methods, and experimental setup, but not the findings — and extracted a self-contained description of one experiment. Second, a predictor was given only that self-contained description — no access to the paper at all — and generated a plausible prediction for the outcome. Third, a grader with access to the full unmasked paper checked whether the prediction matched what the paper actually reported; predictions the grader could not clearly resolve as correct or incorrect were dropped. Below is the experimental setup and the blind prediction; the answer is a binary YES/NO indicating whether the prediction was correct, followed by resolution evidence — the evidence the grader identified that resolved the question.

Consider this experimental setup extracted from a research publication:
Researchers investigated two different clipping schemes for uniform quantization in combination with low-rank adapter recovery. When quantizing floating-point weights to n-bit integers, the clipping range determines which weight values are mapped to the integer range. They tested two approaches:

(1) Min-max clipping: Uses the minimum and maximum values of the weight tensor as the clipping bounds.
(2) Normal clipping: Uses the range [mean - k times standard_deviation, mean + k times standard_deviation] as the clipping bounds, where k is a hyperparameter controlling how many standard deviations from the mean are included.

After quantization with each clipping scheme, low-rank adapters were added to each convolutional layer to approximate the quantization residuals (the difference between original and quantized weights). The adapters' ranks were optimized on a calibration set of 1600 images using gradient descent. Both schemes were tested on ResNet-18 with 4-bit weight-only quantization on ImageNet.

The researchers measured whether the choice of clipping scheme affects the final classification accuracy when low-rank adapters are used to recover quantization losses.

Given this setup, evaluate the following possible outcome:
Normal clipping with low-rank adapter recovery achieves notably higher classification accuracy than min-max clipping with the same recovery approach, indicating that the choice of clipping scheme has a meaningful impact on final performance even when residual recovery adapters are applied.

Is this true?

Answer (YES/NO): YES